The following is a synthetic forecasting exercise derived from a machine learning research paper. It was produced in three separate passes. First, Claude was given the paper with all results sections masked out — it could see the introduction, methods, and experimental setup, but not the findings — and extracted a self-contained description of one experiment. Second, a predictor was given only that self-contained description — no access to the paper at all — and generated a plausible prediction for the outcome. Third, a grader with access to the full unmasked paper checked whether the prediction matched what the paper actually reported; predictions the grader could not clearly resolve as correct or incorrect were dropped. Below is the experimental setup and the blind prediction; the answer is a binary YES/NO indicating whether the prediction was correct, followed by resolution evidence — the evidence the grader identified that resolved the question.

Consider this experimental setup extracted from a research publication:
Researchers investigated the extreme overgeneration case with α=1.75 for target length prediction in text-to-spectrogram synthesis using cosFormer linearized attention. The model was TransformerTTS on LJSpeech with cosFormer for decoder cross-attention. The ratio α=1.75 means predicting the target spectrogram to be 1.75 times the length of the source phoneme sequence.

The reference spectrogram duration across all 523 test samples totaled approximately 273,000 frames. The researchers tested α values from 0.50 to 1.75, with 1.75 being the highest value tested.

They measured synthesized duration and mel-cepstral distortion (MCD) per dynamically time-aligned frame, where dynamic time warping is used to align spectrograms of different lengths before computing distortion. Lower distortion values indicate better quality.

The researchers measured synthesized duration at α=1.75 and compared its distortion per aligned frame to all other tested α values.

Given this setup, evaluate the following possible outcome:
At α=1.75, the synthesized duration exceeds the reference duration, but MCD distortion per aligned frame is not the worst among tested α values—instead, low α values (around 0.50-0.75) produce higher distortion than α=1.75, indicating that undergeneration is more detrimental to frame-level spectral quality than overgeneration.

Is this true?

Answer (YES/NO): YES